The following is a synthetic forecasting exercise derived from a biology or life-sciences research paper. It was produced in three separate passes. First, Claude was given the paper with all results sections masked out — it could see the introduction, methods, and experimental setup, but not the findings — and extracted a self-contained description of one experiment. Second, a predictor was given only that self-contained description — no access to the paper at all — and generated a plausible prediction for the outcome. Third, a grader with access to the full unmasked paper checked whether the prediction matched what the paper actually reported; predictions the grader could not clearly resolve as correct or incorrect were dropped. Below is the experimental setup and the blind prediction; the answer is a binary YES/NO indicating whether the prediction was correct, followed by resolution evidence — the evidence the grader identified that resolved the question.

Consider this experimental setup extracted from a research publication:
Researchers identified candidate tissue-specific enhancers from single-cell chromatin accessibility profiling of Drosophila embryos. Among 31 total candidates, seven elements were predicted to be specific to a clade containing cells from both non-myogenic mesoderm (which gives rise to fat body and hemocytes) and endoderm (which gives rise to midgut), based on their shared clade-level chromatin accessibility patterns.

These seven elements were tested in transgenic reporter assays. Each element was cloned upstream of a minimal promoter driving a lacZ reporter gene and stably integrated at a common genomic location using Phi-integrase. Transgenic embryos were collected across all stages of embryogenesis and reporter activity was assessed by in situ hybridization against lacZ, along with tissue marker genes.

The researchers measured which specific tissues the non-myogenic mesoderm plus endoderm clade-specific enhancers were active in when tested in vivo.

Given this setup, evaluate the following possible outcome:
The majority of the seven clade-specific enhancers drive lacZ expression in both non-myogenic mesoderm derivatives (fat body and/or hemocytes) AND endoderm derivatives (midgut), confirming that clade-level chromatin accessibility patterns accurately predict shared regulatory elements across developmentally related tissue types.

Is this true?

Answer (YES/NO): NO